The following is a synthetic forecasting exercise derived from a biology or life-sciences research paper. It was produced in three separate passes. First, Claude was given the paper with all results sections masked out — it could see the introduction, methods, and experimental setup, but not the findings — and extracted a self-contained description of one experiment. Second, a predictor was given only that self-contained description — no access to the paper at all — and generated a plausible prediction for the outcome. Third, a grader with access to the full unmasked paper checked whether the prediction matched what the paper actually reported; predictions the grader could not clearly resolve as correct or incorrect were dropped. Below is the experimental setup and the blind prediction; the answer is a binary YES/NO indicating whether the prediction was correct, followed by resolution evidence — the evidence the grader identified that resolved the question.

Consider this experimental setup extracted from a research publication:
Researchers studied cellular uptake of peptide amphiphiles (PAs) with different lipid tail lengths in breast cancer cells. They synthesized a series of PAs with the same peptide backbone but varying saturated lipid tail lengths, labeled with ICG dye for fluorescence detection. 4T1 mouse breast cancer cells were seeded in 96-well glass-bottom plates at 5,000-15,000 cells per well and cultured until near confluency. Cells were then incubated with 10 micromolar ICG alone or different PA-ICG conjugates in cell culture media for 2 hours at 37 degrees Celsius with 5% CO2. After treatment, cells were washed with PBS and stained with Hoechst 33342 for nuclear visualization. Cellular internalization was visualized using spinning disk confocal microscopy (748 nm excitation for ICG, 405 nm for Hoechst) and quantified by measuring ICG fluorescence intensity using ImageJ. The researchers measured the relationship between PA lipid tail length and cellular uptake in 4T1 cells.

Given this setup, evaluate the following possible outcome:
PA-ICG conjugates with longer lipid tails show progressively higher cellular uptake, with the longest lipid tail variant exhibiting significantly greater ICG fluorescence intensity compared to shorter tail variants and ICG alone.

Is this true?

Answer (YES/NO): YES